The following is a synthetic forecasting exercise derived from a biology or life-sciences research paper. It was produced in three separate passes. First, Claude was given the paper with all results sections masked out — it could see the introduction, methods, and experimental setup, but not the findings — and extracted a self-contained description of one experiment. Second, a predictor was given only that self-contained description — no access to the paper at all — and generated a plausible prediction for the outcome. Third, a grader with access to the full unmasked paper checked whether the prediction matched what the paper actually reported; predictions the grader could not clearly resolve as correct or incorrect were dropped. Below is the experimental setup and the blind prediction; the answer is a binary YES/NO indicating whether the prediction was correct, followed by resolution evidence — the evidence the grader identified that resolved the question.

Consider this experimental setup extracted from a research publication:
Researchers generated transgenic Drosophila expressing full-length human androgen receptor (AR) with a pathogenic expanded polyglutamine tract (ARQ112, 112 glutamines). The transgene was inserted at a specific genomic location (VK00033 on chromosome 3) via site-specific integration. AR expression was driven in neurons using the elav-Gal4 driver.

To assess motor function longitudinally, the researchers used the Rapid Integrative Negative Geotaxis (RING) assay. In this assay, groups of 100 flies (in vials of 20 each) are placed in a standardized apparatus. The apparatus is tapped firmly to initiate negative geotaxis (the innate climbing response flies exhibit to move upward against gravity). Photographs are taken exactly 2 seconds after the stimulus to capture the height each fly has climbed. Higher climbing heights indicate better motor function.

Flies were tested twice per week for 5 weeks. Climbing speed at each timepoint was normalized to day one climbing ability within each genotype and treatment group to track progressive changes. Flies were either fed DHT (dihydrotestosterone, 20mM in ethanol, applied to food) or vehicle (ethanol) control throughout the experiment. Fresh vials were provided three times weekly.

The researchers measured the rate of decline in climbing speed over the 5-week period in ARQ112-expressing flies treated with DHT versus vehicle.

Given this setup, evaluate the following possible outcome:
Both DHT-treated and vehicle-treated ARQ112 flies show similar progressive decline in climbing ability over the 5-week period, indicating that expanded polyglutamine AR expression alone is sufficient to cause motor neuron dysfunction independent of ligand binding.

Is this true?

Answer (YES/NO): NO